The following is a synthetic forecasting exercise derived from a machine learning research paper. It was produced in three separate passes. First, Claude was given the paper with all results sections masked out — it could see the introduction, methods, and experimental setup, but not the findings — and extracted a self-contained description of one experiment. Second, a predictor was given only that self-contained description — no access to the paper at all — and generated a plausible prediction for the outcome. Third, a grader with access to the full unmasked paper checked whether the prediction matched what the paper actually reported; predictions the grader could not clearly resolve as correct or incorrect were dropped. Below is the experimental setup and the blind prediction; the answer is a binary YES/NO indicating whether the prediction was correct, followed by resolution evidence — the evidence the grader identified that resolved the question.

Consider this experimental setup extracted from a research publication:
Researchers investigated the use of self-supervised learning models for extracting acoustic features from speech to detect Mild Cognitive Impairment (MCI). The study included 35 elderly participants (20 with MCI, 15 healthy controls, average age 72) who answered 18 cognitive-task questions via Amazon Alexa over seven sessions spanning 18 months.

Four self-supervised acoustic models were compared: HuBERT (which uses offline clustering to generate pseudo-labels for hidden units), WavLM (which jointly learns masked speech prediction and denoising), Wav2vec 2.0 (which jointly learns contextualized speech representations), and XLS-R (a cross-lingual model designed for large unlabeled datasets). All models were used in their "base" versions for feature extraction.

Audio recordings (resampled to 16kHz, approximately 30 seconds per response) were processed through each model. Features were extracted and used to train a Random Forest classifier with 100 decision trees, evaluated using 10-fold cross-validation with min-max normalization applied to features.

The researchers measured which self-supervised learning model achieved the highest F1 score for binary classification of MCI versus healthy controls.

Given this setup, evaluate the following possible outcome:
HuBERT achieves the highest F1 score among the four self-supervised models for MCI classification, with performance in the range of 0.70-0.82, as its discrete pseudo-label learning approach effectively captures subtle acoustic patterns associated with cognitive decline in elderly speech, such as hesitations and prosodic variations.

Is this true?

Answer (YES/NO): YES